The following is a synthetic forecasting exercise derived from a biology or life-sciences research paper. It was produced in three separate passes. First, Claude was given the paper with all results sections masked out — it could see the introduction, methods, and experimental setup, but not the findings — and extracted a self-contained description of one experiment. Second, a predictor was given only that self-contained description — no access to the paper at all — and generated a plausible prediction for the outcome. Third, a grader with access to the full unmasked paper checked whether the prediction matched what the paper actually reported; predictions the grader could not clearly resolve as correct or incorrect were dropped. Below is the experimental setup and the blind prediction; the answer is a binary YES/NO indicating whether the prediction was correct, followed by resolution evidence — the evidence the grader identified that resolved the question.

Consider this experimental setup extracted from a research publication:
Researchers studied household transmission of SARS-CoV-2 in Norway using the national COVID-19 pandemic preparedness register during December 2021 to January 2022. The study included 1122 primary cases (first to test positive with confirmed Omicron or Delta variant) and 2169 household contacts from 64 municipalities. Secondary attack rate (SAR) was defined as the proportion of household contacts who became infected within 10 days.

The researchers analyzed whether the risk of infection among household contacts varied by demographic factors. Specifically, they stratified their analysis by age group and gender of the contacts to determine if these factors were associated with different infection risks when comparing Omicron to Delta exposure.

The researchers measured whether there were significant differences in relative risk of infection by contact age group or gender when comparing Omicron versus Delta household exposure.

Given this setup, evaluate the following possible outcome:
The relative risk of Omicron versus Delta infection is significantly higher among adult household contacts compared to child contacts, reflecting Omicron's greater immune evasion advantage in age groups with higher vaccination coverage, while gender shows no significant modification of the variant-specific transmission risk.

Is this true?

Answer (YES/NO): NO